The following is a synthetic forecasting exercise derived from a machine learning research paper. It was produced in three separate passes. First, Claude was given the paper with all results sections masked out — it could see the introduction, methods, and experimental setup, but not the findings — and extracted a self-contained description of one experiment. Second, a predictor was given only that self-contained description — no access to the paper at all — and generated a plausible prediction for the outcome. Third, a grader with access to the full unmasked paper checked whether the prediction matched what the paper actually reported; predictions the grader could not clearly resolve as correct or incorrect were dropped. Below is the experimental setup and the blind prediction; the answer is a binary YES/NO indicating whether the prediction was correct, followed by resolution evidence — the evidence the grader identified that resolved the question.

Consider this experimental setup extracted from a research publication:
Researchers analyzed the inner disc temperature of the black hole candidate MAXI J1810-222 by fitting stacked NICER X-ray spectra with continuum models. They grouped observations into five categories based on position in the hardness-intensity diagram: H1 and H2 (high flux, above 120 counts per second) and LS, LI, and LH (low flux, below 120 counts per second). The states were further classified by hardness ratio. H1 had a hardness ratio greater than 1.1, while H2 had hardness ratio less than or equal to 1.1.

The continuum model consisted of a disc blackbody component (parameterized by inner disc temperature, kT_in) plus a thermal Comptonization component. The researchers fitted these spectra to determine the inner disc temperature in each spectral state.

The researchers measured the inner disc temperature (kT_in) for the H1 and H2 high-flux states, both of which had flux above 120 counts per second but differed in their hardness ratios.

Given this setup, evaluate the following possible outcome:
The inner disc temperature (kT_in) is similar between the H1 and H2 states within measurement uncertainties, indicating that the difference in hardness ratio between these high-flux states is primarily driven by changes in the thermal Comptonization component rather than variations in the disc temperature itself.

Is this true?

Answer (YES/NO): NO